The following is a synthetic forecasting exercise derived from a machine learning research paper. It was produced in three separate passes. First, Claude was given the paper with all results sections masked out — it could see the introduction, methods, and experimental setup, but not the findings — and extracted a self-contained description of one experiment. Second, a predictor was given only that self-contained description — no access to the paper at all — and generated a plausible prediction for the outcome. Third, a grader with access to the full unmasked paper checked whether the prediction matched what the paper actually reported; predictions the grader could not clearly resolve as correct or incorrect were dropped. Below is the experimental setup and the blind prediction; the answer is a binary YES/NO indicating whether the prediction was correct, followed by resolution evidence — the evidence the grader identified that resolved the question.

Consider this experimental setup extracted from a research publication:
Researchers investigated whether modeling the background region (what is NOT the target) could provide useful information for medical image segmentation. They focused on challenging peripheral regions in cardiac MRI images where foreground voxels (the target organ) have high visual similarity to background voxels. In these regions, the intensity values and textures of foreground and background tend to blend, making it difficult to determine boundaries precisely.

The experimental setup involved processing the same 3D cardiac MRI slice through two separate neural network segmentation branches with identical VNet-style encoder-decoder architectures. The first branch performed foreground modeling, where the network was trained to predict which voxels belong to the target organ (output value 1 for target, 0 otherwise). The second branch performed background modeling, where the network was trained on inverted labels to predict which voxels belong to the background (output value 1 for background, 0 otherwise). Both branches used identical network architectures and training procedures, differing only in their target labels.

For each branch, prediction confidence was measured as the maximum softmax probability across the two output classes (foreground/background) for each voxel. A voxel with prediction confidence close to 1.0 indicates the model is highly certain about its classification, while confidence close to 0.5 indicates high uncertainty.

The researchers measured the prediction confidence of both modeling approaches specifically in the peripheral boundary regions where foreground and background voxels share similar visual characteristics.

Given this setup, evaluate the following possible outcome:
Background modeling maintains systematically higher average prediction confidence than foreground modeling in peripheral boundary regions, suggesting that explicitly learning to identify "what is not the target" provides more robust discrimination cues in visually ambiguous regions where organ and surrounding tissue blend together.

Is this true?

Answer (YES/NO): YES